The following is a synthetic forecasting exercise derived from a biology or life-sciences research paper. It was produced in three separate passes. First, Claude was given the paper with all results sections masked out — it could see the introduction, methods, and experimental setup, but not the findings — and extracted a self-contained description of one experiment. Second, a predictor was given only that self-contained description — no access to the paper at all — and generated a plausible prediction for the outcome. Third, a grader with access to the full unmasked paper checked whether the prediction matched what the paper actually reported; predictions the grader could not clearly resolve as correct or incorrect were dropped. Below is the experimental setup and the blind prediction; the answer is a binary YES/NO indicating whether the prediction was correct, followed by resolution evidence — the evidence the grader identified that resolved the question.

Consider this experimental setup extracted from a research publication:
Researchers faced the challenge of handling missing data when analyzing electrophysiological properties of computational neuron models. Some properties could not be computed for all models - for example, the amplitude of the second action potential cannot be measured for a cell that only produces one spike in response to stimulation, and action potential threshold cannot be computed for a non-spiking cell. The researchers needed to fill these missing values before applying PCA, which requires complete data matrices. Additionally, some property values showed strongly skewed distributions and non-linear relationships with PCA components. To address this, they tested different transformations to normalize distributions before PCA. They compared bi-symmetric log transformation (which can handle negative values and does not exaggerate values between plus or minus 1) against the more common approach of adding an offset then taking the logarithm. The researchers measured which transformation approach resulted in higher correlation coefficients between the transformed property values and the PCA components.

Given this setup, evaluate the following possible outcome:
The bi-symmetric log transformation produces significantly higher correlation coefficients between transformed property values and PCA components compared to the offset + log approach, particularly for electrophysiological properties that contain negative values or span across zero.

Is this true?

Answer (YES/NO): NO